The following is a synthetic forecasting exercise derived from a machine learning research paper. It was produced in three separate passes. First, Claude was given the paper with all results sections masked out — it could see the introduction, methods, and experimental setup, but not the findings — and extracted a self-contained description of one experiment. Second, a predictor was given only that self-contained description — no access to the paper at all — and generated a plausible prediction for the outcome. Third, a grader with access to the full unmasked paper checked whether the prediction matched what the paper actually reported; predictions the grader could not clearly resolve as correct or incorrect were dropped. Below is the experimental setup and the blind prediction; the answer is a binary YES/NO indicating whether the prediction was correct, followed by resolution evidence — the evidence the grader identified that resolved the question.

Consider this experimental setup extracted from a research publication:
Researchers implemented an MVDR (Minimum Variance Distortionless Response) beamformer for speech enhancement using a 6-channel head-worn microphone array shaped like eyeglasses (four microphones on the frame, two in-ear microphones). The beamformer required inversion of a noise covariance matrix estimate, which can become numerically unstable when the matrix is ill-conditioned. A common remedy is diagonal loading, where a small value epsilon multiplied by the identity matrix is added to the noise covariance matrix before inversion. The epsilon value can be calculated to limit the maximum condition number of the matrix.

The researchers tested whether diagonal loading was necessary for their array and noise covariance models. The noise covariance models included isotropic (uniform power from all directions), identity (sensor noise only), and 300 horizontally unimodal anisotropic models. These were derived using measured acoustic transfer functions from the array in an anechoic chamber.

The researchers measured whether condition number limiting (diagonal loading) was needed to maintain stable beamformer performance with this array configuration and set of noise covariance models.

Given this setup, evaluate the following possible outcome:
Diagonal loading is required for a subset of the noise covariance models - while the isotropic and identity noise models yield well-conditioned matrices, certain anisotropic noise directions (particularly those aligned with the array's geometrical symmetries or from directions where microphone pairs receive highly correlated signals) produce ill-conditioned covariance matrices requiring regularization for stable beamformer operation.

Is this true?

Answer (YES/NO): NO